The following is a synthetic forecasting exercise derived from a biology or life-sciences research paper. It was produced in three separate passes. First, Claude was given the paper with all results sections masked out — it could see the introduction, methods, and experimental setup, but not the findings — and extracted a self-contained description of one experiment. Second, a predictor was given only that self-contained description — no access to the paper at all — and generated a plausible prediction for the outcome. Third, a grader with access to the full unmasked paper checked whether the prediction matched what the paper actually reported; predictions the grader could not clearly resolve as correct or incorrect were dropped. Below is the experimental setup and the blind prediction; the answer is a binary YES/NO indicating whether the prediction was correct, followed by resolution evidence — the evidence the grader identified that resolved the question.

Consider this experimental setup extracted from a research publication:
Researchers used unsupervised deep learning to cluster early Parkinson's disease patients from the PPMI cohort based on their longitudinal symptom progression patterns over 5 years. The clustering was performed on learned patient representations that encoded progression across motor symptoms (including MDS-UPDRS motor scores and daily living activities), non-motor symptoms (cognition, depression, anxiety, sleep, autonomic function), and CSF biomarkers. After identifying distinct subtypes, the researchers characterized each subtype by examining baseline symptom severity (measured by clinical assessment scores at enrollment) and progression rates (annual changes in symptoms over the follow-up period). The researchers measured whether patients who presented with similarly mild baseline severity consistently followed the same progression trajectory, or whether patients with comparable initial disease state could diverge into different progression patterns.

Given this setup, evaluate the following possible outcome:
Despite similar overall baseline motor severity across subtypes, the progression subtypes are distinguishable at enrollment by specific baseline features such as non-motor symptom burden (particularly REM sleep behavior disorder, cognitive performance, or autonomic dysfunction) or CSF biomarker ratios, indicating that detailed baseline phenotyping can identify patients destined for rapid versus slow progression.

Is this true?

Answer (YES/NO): NO